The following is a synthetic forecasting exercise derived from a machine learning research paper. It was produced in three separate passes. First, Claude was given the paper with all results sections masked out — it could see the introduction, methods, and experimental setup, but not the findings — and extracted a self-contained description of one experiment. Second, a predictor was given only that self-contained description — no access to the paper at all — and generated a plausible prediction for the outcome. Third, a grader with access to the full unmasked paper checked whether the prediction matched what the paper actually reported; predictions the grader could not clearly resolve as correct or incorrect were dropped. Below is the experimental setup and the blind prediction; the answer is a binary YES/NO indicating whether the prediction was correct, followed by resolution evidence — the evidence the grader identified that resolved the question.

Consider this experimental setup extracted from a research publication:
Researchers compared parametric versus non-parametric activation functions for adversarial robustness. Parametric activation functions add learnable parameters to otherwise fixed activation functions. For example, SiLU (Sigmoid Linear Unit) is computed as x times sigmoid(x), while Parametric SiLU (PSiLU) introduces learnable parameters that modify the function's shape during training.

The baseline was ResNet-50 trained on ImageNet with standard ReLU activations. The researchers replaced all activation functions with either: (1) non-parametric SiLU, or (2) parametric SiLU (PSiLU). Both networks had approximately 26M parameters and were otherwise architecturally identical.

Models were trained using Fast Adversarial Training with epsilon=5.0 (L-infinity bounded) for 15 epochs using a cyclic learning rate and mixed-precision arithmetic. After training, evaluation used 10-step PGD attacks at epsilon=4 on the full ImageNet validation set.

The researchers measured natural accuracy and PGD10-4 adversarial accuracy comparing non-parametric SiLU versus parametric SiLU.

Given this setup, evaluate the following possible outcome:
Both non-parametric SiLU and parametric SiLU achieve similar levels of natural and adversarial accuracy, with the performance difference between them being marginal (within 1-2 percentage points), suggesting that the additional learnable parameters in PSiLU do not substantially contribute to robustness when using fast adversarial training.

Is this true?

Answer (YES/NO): NO